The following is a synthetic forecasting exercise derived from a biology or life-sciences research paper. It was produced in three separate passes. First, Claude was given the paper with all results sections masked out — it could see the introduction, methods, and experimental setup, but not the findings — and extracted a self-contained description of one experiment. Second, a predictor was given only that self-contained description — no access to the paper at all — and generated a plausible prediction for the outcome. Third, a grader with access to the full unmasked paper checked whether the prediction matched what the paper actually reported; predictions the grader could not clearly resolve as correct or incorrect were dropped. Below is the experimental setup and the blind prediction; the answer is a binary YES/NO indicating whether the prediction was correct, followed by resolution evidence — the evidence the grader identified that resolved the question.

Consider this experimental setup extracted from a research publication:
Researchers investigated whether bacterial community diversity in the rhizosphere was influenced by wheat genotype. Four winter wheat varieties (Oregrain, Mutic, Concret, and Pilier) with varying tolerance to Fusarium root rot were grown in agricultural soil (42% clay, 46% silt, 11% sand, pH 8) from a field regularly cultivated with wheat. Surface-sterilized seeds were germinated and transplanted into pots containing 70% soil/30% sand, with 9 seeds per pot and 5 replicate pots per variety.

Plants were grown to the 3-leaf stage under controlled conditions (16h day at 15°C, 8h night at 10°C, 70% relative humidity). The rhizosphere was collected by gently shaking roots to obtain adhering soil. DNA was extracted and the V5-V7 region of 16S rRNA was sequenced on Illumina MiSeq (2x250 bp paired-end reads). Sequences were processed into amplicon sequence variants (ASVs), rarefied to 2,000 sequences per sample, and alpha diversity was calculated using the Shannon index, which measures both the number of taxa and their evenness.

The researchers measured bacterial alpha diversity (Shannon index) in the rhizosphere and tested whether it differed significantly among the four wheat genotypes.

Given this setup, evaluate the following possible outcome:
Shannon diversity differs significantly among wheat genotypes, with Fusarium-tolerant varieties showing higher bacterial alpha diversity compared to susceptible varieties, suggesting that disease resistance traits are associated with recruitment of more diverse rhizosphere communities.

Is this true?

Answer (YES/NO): NO